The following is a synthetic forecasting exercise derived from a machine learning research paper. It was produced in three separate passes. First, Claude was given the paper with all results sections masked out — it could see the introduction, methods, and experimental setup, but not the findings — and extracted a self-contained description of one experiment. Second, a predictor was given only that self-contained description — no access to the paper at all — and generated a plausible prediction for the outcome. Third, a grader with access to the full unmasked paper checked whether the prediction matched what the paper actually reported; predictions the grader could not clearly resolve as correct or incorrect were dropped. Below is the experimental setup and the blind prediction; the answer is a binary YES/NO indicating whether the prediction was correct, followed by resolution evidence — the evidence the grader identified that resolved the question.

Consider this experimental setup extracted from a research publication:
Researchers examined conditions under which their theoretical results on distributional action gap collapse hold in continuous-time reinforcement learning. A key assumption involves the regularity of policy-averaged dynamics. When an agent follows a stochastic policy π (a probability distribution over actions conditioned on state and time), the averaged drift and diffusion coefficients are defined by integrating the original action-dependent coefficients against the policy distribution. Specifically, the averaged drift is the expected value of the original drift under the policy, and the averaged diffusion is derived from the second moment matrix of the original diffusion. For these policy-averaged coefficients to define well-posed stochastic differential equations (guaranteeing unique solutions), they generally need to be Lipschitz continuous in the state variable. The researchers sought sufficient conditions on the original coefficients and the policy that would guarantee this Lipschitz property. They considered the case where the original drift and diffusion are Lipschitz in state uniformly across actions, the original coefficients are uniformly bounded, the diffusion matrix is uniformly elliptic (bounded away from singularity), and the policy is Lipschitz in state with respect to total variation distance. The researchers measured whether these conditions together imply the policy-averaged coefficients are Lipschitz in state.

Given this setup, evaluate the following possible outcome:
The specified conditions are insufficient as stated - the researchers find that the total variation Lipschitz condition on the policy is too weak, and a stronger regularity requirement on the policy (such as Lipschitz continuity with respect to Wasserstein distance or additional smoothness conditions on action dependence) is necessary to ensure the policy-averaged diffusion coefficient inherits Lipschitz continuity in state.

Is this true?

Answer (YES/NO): NO